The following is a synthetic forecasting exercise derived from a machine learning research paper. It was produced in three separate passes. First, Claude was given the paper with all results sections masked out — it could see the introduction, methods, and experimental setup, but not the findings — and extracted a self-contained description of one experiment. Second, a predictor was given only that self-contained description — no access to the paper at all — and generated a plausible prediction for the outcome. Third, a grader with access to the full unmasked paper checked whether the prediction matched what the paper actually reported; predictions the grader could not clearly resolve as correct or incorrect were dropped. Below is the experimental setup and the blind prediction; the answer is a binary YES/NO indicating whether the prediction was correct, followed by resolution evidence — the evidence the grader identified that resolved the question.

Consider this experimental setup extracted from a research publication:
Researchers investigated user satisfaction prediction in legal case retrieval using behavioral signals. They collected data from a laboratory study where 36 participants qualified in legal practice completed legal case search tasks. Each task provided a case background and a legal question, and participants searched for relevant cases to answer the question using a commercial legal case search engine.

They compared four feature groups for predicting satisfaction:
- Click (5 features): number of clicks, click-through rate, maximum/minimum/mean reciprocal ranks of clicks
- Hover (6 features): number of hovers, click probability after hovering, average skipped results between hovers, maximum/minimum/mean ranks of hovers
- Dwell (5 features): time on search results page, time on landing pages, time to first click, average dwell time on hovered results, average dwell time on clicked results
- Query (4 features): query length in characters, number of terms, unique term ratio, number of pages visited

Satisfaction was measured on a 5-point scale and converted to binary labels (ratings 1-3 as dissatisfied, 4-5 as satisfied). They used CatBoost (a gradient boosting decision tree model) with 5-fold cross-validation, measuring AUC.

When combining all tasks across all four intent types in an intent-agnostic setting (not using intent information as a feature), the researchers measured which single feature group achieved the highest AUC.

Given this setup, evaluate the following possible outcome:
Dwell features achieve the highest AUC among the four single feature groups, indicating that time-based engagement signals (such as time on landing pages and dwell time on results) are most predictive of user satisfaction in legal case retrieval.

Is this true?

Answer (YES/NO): YES